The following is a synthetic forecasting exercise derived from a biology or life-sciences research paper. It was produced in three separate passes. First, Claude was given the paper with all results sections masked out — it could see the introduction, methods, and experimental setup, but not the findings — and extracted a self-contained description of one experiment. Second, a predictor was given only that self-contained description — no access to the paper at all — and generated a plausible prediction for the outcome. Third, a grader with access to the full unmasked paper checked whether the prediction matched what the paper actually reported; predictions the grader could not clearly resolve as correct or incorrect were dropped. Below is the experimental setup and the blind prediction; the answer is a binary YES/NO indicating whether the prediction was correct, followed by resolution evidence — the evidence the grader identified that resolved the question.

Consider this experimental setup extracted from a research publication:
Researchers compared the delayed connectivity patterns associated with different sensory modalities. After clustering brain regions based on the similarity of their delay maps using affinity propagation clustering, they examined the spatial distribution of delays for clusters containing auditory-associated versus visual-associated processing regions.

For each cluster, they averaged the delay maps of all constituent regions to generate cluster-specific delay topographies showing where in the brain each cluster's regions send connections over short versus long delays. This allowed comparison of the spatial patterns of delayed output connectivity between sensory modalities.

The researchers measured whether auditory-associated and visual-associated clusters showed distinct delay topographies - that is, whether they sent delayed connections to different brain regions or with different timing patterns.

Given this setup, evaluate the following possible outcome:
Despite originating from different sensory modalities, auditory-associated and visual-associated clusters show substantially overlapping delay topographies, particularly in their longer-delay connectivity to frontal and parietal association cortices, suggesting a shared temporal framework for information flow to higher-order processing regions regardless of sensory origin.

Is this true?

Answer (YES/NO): NO